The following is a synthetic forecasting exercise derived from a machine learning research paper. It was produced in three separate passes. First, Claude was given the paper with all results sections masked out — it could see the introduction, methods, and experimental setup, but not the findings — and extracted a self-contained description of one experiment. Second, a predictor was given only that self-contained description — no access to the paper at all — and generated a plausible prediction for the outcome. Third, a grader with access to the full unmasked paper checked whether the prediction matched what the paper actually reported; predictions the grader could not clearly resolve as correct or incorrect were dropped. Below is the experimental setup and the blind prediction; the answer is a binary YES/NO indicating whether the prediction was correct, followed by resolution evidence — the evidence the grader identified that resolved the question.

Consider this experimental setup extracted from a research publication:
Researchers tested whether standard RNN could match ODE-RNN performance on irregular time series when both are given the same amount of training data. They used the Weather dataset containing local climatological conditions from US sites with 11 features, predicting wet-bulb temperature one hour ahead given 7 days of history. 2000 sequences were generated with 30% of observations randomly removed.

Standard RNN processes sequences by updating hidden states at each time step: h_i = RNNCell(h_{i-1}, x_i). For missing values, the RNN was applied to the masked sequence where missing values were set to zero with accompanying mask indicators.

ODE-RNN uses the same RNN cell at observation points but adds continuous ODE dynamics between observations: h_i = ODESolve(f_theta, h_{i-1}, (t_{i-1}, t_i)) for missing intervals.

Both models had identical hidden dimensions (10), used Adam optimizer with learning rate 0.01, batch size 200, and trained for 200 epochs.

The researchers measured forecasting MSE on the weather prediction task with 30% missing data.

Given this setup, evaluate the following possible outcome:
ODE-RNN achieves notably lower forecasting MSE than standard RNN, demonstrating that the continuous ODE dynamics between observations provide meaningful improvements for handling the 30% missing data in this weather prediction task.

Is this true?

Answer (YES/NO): YES